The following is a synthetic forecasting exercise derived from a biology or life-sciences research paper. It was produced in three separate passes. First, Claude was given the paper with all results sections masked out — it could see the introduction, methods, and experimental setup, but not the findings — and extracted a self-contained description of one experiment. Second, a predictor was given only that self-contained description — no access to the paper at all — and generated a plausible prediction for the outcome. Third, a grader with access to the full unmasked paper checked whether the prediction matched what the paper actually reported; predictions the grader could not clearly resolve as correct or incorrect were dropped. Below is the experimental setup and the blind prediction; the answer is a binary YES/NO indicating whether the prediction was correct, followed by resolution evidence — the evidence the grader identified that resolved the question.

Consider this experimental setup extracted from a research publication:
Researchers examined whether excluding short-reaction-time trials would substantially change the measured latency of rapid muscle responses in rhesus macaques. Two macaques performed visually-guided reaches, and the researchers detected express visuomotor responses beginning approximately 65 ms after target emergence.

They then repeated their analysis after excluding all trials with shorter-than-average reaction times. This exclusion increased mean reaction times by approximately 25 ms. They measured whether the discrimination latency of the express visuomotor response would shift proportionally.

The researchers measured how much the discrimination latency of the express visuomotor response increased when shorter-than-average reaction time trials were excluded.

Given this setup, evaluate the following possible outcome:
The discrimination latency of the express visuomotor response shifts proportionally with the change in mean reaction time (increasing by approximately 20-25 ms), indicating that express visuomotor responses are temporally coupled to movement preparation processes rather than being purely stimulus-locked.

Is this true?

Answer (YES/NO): NO